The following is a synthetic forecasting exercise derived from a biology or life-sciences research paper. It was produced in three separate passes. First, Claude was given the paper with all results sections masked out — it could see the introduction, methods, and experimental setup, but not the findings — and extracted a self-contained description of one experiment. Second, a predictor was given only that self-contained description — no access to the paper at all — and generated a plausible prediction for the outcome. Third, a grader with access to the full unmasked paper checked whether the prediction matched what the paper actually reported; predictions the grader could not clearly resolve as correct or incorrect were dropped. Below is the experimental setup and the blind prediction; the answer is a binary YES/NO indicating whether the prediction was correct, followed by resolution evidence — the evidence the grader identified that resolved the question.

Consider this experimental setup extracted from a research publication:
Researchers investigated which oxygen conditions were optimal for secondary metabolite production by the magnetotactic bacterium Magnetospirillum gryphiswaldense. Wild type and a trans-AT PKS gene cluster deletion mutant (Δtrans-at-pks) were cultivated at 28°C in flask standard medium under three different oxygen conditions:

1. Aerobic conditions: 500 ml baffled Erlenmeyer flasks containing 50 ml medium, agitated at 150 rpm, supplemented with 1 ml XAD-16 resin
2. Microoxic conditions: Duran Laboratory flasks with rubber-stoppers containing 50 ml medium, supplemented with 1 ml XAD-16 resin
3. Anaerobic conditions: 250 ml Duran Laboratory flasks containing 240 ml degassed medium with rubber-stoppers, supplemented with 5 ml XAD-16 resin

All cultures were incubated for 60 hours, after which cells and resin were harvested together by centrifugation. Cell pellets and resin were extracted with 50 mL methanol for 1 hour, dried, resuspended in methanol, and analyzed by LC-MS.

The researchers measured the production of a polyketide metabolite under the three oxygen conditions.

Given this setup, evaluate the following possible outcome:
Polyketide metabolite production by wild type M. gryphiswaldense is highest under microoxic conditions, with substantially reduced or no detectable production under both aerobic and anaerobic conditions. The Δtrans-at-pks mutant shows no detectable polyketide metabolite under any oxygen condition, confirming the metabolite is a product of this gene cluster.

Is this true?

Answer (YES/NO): NO